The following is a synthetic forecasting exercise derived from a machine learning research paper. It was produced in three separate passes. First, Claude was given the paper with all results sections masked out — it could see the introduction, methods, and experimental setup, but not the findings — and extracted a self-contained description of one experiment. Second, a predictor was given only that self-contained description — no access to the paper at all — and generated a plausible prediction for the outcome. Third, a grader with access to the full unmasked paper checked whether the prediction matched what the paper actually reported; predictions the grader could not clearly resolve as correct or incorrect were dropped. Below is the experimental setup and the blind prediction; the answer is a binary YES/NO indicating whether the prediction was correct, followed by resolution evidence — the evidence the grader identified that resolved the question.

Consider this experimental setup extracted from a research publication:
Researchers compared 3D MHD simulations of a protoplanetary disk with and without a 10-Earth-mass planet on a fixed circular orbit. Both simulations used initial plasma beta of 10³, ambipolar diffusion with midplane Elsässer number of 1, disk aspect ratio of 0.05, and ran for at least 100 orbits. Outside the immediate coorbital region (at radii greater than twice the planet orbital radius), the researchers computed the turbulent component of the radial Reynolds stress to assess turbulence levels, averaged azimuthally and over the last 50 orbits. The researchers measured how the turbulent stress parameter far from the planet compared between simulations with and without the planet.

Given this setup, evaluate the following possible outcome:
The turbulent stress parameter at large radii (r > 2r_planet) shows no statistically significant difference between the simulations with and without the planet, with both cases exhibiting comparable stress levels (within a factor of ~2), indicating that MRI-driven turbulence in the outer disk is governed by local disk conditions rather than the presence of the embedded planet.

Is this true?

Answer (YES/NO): NO